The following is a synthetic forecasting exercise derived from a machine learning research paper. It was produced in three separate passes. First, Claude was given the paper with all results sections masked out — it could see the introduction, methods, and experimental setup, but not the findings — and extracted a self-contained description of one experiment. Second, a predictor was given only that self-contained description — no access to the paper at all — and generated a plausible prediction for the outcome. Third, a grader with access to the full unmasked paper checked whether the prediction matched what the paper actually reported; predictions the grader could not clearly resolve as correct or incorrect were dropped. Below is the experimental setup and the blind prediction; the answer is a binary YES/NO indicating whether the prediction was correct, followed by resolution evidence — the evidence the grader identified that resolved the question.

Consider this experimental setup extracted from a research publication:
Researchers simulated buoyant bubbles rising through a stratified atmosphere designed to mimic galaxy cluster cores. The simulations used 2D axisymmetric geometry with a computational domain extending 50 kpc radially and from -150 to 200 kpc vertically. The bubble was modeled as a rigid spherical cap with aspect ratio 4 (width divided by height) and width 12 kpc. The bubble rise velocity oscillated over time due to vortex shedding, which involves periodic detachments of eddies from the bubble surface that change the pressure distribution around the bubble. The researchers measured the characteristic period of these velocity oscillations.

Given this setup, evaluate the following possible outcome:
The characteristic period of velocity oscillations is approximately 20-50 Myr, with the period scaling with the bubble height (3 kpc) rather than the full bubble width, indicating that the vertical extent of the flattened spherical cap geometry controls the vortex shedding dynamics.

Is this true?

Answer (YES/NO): NO